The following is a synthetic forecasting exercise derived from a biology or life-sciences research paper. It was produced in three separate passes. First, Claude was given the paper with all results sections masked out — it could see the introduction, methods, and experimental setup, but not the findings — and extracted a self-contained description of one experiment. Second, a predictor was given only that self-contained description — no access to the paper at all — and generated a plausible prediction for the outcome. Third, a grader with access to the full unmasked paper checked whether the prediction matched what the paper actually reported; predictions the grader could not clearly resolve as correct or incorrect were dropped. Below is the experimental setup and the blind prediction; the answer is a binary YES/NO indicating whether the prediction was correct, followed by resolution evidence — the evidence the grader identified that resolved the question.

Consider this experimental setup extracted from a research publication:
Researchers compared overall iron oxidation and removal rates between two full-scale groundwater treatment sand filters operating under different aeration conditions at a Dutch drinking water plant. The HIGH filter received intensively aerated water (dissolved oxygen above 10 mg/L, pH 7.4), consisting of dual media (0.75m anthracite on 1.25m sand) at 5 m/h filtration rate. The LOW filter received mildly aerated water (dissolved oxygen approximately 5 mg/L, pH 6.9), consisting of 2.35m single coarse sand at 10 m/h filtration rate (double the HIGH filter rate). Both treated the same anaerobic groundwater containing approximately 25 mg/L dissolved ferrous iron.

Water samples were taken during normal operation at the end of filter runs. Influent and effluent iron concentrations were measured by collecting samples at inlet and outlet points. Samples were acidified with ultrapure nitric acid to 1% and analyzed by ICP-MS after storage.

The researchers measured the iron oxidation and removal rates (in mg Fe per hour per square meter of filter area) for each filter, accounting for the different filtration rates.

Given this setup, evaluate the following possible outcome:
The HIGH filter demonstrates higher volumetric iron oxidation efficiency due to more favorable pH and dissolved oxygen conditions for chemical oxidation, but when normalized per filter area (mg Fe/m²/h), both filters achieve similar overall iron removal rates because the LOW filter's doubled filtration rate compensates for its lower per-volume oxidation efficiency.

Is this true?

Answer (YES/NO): NO